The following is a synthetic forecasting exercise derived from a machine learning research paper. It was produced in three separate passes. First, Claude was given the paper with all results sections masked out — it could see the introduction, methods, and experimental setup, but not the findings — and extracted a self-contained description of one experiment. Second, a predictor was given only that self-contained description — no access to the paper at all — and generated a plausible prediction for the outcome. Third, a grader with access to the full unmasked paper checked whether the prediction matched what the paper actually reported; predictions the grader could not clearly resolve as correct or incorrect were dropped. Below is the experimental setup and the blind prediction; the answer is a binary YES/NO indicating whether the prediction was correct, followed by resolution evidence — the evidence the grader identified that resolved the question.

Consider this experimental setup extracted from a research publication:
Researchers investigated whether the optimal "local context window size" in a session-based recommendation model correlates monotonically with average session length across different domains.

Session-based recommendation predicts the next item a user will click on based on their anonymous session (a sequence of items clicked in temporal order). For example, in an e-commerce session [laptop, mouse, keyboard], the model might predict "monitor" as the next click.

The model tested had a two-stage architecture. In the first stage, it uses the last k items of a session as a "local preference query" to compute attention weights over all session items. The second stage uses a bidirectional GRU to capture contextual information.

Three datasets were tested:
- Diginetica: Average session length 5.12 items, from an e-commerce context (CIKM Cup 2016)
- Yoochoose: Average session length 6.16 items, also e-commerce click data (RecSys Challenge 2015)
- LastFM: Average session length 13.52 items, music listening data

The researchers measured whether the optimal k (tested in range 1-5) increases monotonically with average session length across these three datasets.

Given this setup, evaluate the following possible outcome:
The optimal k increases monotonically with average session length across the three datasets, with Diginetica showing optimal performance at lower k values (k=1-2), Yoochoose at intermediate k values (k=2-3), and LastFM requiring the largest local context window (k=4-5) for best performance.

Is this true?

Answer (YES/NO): YES